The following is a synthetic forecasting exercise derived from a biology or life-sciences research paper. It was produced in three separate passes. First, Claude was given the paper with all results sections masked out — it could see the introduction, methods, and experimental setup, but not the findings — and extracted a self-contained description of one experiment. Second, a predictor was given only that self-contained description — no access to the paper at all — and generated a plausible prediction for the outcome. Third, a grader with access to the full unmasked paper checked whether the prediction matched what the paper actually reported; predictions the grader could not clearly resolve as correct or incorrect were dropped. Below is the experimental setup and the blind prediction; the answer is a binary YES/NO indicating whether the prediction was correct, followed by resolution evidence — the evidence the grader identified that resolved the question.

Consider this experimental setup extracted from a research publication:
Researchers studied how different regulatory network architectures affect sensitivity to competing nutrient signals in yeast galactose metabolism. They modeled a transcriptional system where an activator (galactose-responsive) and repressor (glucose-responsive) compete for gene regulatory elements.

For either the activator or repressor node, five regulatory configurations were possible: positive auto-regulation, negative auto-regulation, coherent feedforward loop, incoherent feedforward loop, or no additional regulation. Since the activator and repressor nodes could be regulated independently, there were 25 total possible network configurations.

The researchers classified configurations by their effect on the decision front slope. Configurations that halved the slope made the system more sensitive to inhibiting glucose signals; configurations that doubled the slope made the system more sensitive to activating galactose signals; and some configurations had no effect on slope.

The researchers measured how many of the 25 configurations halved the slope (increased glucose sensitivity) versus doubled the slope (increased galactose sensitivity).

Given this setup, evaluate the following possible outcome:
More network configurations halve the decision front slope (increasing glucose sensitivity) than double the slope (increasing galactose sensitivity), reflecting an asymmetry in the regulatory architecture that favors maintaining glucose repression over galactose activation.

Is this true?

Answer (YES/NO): NO